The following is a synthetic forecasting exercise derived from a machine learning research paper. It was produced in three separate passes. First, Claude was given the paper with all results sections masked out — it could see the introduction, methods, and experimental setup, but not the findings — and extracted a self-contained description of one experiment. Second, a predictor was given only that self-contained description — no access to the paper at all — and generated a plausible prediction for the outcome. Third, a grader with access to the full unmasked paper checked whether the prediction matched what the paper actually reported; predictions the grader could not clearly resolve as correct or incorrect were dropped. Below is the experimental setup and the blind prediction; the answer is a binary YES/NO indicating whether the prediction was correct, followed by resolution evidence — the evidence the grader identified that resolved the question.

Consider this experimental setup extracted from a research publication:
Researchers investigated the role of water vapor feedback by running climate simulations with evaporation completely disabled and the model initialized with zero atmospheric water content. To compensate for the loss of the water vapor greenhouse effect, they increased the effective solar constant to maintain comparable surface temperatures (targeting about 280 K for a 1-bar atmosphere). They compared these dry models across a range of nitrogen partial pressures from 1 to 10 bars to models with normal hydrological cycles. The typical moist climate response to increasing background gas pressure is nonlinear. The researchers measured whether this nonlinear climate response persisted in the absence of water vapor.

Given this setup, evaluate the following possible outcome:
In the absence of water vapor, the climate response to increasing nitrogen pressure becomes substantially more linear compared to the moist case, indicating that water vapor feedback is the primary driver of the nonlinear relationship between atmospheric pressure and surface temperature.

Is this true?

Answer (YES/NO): YES